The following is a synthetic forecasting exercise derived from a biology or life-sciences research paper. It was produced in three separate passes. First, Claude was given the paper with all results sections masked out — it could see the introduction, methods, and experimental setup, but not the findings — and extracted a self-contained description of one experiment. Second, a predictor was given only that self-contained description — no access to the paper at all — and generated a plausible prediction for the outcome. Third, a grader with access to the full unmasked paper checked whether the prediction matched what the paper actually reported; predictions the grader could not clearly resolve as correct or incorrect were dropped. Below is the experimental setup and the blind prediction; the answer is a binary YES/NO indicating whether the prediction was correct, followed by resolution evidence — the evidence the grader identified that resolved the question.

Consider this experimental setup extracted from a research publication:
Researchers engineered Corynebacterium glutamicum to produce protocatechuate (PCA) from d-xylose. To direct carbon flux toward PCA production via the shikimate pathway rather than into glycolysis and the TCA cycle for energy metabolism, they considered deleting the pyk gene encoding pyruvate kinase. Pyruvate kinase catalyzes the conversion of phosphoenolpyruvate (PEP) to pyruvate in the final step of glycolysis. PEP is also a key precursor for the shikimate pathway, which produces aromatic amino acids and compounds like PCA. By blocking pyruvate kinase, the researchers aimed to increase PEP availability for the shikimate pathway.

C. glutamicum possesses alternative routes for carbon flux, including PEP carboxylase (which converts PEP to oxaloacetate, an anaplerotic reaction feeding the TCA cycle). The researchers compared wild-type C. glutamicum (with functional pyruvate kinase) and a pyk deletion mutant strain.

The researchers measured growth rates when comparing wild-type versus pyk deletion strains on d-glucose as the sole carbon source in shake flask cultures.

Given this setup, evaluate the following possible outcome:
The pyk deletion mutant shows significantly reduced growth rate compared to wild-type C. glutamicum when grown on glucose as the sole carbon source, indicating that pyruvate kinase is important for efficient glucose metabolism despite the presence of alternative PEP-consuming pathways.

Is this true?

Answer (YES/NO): NO